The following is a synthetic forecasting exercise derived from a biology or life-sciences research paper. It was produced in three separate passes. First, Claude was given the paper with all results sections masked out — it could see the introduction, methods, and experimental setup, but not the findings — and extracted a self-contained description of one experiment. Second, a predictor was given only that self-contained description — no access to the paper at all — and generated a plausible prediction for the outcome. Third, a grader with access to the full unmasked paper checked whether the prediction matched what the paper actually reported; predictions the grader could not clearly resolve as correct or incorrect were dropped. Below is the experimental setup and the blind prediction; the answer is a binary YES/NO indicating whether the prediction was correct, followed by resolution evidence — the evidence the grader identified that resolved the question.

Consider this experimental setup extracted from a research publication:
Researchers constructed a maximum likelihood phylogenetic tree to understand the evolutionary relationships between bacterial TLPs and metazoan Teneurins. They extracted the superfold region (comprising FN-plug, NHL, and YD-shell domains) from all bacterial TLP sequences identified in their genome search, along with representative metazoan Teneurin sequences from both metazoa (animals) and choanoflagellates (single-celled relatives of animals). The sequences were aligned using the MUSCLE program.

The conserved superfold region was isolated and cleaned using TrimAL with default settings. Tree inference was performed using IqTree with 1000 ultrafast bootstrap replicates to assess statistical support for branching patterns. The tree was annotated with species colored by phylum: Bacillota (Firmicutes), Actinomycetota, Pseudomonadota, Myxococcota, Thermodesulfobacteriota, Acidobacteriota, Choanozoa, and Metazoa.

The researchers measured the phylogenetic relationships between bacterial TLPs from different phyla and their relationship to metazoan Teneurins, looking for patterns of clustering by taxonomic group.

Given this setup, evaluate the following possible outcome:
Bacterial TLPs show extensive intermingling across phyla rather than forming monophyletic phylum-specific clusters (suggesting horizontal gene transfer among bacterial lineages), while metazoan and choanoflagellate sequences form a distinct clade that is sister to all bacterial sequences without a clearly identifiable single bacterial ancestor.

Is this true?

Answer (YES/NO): NO